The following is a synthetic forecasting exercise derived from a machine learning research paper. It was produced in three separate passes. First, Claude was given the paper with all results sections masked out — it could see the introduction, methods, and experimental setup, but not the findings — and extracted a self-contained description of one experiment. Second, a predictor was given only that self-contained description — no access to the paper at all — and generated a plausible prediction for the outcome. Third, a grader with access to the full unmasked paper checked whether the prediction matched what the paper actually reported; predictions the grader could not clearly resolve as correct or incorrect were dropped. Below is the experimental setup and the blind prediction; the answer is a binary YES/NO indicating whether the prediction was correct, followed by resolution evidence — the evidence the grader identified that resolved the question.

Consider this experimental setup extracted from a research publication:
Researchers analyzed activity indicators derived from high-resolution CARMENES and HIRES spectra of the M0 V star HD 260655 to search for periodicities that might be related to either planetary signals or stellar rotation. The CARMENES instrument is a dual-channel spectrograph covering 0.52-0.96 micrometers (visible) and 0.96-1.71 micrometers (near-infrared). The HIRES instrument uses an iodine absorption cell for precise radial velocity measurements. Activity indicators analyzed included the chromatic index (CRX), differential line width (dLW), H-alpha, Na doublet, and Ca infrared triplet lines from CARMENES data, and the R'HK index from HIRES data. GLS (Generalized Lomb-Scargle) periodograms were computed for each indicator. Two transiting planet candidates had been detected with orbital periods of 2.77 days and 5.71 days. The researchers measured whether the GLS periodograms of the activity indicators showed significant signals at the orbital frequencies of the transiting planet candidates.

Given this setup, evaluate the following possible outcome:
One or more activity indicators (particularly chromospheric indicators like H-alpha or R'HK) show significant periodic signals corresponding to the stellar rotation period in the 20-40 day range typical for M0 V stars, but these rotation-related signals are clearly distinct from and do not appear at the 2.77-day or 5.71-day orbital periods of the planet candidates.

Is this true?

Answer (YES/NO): NO